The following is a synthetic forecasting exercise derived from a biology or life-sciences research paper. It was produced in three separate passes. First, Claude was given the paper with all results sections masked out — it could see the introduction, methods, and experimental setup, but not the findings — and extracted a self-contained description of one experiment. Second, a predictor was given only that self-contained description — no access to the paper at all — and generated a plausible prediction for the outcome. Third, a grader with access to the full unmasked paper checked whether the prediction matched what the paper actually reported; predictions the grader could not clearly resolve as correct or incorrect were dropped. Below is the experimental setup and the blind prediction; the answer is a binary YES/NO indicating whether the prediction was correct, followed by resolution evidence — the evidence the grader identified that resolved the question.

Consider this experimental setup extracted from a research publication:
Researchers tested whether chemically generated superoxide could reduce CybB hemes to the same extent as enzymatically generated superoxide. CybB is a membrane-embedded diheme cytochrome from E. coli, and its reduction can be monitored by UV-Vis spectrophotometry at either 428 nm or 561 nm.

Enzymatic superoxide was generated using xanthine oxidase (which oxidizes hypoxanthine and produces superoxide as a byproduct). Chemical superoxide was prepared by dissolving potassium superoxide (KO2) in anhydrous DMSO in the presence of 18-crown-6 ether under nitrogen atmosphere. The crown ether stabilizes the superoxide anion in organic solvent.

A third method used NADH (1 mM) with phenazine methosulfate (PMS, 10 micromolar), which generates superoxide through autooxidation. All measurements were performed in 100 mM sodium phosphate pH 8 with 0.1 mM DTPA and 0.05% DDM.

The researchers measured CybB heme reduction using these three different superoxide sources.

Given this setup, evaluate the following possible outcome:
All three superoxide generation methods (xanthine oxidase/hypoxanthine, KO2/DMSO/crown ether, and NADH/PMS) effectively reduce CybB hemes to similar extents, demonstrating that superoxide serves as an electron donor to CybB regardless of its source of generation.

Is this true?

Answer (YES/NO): NO